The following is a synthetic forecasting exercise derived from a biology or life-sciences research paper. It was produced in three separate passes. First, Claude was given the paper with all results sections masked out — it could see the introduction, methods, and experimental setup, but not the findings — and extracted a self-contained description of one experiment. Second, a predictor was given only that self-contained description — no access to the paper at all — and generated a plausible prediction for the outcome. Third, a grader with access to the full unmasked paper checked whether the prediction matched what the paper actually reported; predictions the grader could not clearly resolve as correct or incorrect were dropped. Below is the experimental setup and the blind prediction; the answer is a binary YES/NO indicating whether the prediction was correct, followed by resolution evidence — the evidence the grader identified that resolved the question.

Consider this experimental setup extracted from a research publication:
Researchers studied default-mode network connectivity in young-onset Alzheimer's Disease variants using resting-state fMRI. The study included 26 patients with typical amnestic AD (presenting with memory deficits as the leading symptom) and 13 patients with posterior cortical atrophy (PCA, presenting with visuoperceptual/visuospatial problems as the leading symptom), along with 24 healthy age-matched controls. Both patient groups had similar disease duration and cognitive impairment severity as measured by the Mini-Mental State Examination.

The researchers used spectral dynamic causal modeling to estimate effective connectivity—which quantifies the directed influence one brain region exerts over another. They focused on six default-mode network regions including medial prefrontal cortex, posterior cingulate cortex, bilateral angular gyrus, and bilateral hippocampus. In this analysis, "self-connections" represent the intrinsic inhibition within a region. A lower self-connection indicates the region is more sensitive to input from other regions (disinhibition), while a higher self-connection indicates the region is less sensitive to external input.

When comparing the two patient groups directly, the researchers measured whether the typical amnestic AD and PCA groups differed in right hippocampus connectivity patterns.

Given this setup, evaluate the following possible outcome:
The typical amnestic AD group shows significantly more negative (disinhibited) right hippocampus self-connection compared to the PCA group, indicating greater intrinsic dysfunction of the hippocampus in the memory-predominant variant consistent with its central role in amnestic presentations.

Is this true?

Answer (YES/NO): NO